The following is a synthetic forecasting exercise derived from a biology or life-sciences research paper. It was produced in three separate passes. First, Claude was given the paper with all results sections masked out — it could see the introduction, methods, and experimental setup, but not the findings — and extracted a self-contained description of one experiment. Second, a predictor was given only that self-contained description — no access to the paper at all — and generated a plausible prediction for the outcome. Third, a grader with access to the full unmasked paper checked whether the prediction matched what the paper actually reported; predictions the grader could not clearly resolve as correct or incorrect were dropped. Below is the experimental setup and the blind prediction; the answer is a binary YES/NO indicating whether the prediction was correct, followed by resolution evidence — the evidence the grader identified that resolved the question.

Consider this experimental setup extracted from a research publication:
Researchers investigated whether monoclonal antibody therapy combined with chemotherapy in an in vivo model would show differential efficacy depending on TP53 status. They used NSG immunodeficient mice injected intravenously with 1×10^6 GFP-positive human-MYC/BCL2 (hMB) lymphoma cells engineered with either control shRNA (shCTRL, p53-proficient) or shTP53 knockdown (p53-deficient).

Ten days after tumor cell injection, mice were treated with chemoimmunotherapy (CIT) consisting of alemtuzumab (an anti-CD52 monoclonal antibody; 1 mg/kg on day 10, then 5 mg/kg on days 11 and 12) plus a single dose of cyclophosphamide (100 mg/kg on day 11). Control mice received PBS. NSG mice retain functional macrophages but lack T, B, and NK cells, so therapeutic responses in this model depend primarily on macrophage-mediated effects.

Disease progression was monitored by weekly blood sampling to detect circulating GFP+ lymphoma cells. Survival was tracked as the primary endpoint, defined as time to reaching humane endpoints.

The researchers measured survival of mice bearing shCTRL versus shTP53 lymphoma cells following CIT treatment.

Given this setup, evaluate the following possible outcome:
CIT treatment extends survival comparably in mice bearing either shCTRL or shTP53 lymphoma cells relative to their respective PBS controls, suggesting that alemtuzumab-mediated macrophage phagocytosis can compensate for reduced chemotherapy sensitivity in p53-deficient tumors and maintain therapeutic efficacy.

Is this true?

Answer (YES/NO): NO